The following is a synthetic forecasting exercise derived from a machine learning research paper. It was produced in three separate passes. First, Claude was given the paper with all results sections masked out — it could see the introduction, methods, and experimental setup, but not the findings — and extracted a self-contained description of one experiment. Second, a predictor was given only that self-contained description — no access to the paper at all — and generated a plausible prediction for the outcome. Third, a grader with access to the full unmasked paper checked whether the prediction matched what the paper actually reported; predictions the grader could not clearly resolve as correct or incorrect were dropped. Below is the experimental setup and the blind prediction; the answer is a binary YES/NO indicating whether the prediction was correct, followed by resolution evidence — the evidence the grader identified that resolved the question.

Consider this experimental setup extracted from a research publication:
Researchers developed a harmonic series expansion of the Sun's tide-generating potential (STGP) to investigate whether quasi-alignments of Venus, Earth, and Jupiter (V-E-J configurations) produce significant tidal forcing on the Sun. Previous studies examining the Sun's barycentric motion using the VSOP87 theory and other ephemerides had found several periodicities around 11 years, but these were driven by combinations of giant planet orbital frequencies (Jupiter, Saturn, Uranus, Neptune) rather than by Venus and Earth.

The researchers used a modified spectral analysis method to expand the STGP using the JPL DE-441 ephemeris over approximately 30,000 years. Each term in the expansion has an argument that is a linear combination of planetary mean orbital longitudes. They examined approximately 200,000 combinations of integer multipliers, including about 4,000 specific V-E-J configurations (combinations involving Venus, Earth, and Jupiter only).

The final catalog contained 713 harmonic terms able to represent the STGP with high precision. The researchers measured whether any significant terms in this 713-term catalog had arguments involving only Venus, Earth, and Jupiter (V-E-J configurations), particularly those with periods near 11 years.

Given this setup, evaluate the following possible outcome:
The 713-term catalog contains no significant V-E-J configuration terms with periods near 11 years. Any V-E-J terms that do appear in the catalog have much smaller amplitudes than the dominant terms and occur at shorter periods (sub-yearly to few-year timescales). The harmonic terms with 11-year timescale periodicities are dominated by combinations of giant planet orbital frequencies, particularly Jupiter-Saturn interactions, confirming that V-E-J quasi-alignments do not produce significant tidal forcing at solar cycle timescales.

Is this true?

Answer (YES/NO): NO